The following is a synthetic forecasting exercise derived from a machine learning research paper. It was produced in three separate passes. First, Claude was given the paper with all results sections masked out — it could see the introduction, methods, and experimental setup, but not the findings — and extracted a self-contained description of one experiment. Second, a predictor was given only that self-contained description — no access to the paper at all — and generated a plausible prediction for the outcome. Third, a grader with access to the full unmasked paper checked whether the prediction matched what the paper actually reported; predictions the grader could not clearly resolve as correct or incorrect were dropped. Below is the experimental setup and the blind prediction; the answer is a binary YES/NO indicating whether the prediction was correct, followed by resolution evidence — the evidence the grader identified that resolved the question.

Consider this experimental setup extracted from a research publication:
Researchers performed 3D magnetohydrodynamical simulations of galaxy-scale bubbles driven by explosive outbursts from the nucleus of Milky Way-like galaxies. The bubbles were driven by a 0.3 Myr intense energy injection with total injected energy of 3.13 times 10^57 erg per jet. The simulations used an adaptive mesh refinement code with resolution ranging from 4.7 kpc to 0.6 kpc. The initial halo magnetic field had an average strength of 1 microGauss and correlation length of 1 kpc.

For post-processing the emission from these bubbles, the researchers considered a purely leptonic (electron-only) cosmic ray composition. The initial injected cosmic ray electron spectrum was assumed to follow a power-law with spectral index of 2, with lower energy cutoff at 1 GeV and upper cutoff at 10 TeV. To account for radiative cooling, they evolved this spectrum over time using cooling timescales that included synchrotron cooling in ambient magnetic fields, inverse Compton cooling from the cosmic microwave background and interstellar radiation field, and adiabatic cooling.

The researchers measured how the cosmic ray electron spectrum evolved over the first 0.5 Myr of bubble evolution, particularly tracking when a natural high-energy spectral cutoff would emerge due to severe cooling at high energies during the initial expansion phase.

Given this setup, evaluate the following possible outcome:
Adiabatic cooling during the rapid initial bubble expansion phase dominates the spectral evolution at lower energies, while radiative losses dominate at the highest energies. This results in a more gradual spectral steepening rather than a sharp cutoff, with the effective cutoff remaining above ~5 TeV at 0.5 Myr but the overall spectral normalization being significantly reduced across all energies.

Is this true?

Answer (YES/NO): NO